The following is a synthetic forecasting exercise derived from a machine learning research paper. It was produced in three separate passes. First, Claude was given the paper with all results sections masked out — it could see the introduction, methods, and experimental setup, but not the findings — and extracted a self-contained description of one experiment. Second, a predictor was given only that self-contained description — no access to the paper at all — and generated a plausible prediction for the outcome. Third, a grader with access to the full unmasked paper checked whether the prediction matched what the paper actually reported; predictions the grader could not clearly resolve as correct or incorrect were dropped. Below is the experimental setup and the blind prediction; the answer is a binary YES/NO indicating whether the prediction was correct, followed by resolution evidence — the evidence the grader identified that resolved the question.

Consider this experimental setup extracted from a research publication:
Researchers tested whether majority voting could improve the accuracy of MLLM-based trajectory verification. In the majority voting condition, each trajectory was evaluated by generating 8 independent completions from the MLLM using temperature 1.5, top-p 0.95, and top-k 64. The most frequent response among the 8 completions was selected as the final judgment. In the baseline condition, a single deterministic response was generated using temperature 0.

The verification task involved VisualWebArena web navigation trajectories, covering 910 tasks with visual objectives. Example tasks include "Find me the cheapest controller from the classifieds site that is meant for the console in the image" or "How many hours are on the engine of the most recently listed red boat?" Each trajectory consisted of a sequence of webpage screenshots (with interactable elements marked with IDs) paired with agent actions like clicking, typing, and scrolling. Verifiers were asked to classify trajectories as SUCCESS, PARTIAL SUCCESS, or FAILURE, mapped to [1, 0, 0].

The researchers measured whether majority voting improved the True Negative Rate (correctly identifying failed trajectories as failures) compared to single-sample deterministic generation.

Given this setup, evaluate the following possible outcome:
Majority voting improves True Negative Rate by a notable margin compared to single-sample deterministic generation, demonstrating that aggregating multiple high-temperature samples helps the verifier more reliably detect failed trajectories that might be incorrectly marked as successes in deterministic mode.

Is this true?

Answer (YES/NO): NO